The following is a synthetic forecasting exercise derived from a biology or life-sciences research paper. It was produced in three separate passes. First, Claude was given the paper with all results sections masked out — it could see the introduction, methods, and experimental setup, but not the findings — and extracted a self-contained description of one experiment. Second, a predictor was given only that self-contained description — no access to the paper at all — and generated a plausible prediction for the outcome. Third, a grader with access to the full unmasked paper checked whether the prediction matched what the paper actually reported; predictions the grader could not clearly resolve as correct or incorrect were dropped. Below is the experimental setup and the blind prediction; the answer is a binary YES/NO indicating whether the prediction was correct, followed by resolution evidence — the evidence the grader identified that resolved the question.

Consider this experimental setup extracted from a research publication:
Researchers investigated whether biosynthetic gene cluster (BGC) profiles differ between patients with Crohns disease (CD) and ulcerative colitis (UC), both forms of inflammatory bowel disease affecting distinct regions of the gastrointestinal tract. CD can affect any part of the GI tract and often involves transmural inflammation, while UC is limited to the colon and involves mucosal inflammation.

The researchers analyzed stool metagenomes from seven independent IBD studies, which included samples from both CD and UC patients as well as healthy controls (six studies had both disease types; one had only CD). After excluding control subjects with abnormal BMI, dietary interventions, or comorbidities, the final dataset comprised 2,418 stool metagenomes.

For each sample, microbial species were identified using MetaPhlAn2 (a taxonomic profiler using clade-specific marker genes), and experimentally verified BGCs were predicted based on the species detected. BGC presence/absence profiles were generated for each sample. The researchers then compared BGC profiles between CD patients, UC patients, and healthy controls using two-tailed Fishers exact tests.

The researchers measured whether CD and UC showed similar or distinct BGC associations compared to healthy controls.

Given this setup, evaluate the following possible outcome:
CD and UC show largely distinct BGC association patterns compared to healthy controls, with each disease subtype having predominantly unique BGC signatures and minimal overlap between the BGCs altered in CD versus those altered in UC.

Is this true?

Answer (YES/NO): NO